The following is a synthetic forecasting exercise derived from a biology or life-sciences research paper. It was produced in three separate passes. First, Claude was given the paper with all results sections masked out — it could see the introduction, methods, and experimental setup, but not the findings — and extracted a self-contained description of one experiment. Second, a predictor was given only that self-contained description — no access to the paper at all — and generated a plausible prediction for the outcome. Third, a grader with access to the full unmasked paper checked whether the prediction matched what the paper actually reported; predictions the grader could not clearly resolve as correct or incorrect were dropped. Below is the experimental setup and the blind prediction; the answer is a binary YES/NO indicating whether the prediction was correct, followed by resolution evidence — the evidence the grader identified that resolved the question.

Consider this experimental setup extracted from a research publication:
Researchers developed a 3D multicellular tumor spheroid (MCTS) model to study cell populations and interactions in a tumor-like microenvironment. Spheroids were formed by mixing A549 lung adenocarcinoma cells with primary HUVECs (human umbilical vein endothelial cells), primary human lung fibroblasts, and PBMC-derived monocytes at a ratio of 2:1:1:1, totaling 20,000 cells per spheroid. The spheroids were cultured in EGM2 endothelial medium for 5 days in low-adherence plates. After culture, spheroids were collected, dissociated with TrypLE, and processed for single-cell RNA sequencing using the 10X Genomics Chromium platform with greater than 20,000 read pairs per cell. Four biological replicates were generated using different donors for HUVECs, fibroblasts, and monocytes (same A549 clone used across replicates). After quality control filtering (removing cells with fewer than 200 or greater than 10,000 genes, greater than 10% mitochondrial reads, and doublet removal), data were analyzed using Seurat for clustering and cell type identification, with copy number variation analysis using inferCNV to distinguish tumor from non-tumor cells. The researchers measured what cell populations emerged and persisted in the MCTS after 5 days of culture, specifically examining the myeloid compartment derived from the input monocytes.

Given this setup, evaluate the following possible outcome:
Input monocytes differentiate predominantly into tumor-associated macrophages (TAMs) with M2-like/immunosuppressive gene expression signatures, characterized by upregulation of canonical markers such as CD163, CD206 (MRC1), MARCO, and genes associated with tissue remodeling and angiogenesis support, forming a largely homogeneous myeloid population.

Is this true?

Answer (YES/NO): NO